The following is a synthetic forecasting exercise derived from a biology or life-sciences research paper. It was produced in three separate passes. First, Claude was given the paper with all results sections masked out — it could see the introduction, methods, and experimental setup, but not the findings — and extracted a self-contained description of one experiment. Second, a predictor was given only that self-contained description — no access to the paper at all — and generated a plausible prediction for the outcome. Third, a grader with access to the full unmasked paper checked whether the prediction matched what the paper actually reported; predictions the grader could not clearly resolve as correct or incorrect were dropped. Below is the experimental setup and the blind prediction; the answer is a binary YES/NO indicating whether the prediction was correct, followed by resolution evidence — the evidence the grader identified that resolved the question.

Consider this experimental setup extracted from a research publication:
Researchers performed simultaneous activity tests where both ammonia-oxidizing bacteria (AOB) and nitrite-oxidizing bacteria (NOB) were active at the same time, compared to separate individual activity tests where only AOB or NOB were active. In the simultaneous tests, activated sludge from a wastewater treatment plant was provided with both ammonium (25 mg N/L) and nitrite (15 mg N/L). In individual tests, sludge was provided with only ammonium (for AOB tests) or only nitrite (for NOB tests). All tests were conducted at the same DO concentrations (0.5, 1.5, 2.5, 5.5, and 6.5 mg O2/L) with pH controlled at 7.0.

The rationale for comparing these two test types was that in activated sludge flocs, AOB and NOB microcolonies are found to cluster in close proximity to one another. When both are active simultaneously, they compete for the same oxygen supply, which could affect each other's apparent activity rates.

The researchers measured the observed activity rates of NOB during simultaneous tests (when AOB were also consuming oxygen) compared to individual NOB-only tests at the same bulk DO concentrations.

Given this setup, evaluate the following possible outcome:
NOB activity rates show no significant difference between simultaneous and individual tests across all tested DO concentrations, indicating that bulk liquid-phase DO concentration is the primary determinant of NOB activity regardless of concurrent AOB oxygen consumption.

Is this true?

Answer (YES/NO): YES